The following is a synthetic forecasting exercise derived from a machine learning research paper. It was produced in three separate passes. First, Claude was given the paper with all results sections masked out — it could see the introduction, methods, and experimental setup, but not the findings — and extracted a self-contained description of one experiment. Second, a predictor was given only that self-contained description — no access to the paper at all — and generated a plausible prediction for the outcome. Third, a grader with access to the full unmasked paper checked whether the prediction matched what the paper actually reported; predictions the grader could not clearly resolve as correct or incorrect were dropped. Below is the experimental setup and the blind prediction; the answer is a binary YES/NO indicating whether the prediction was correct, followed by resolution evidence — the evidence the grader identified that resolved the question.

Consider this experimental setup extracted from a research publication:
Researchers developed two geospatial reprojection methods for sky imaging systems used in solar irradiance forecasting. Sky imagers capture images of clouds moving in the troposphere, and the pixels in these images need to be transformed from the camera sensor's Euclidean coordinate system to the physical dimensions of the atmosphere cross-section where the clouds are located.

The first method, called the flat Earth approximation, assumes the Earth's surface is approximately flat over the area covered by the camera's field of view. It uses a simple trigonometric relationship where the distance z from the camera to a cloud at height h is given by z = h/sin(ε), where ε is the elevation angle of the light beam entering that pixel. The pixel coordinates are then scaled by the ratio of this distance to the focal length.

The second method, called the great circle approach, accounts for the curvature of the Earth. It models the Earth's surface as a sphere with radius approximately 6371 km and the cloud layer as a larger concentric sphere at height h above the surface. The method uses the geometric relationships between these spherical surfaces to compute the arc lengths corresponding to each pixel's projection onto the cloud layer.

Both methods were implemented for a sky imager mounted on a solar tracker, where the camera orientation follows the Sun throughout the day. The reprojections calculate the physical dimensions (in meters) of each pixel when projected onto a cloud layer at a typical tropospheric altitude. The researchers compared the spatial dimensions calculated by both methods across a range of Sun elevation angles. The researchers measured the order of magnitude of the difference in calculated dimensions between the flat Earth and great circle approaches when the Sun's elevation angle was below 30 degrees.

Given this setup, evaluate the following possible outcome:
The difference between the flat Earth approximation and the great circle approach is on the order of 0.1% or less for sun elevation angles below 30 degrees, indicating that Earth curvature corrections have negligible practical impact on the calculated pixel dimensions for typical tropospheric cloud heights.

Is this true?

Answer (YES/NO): NO